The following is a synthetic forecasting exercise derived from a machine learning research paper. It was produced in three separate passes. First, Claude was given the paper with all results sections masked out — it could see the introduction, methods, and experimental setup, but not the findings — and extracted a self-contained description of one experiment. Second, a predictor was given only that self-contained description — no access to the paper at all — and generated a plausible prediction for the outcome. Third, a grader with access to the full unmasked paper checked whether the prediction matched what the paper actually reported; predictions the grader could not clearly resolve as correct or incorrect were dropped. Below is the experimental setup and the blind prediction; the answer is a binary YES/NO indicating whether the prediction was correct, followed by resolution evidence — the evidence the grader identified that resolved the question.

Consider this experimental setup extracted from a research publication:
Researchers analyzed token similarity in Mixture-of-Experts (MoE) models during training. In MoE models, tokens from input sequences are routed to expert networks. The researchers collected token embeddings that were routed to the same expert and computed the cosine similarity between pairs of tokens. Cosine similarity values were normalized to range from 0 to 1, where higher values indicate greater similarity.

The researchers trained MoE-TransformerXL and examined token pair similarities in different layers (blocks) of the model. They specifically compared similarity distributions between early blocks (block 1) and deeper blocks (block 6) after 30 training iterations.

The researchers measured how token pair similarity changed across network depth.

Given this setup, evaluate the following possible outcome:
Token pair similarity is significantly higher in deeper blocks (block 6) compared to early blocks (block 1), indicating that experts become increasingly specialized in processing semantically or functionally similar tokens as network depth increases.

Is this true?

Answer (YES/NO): YES